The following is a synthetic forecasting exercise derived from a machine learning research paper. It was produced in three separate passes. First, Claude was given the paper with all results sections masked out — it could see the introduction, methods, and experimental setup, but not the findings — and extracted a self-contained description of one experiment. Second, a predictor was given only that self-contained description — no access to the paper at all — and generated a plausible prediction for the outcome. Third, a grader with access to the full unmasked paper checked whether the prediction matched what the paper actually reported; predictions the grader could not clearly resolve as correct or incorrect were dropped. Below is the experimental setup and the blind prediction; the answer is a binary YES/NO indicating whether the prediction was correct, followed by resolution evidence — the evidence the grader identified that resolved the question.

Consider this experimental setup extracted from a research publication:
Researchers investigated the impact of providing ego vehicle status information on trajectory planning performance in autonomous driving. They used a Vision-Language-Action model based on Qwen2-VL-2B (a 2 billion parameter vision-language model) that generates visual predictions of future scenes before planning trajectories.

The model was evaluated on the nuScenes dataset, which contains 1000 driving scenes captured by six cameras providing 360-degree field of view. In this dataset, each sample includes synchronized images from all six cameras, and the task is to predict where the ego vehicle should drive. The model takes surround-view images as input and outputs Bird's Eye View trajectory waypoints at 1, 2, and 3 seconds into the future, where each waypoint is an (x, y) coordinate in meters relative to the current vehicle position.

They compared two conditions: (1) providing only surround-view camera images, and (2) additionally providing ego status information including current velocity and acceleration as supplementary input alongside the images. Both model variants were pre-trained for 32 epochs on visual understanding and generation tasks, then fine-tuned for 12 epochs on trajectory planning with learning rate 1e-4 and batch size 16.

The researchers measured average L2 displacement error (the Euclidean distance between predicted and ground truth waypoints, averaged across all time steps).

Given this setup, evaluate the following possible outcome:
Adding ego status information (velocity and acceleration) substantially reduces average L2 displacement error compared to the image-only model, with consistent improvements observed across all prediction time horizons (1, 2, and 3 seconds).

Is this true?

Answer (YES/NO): YES